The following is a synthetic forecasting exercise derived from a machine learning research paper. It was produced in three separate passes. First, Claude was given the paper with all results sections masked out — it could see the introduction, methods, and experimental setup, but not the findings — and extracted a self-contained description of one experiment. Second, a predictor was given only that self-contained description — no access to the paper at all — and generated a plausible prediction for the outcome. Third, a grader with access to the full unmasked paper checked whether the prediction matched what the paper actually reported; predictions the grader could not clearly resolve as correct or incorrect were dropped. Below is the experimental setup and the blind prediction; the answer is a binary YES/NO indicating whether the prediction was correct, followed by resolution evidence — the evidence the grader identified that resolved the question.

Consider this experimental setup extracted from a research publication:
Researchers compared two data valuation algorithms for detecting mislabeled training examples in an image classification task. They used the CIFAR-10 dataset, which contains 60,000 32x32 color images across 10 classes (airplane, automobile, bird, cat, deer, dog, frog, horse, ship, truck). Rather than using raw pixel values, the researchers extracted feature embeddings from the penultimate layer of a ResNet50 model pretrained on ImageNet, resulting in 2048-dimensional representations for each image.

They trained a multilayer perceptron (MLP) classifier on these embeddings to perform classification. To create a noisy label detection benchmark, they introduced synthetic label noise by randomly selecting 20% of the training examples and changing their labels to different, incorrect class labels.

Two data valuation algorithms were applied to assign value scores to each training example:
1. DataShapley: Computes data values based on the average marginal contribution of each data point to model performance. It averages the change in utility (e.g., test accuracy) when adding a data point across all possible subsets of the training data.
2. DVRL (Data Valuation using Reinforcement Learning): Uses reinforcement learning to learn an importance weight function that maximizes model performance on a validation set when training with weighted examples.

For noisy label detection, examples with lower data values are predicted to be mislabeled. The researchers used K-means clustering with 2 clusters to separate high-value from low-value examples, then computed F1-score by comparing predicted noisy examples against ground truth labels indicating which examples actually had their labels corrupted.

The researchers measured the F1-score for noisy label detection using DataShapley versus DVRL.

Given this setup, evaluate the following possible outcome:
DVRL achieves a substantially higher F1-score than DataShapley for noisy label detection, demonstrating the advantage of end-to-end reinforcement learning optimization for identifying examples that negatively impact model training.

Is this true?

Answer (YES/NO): YES